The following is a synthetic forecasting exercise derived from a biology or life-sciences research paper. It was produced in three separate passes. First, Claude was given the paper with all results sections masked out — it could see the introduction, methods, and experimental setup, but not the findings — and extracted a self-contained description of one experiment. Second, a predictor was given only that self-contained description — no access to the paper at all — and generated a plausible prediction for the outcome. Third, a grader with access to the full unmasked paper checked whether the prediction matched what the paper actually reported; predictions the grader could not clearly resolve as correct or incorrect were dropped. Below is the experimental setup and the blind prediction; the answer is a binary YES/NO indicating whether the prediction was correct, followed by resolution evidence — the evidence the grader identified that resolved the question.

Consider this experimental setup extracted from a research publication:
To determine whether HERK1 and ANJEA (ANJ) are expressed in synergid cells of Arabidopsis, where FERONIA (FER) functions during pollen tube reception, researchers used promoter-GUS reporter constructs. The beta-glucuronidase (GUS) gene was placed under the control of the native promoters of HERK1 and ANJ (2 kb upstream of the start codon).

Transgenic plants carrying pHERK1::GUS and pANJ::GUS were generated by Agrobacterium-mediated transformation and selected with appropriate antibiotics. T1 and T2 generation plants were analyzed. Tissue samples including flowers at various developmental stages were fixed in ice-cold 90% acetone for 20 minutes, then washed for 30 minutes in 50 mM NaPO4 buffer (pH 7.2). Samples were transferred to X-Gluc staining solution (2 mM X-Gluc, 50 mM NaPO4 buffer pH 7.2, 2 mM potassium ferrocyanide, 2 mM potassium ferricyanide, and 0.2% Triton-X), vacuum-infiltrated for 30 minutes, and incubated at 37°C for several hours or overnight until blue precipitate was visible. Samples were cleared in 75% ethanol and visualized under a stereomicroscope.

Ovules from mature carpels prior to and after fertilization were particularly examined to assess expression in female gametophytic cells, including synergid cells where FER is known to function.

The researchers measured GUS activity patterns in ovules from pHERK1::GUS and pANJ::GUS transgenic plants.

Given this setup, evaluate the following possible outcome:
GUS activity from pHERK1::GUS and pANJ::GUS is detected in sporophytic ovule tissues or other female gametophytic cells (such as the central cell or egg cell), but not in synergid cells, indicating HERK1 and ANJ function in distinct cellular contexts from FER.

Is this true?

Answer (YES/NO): NO